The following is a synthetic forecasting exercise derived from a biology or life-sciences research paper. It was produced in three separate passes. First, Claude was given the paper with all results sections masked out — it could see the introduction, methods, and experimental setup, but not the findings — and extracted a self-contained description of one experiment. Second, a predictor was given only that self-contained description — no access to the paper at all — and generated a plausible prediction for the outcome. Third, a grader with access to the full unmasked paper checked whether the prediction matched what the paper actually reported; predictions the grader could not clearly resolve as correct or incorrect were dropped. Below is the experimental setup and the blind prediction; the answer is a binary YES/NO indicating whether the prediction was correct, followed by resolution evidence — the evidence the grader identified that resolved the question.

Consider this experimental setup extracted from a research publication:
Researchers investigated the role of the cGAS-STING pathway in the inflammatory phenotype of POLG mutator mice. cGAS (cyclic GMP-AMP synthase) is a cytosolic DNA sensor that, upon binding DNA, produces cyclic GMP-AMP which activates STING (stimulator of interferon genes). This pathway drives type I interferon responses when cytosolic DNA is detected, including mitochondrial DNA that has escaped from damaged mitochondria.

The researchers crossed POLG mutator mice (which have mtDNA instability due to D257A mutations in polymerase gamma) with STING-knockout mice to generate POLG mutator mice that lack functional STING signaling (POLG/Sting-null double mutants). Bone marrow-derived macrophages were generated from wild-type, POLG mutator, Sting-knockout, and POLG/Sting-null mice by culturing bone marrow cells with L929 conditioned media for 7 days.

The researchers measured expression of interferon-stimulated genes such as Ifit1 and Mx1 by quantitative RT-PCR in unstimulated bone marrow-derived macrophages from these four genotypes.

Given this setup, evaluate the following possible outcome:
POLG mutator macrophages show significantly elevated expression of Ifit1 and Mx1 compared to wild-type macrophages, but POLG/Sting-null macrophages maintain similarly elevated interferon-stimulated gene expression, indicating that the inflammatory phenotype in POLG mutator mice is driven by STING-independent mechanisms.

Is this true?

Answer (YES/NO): NO